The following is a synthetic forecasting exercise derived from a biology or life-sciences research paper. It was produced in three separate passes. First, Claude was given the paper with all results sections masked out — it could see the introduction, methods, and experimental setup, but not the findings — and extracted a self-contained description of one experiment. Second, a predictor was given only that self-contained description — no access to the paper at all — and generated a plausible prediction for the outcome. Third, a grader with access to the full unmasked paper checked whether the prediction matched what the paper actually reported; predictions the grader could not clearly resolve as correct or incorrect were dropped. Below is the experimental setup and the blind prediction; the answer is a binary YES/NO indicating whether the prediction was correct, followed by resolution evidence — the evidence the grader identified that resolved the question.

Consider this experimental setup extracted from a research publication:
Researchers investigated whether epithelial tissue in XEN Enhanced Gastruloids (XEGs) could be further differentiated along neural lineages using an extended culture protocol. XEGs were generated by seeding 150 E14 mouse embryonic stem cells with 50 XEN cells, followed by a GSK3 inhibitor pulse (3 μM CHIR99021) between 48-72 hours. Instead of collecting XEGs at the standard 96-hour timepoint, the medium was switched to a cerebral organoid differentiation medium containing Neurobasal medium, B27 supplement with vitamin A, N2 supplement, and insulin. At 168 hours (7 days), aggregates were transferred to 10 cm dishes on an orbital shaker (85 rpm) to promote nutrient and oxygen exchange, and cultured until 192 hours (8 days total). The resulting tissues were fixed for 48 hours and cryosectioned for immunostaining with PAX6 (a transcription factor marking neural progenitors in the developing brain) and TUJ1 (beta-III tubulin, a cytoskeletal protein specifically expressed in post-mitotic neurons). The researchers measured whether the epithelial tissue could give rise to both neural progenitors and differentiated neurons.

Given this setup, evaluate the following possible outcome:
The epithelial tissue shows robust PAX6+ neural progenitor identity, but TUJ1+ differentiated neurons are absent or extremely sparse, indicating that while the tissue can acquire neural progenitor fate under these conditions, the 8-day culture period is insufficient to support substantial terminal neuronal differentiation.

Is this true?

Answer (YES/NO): NO